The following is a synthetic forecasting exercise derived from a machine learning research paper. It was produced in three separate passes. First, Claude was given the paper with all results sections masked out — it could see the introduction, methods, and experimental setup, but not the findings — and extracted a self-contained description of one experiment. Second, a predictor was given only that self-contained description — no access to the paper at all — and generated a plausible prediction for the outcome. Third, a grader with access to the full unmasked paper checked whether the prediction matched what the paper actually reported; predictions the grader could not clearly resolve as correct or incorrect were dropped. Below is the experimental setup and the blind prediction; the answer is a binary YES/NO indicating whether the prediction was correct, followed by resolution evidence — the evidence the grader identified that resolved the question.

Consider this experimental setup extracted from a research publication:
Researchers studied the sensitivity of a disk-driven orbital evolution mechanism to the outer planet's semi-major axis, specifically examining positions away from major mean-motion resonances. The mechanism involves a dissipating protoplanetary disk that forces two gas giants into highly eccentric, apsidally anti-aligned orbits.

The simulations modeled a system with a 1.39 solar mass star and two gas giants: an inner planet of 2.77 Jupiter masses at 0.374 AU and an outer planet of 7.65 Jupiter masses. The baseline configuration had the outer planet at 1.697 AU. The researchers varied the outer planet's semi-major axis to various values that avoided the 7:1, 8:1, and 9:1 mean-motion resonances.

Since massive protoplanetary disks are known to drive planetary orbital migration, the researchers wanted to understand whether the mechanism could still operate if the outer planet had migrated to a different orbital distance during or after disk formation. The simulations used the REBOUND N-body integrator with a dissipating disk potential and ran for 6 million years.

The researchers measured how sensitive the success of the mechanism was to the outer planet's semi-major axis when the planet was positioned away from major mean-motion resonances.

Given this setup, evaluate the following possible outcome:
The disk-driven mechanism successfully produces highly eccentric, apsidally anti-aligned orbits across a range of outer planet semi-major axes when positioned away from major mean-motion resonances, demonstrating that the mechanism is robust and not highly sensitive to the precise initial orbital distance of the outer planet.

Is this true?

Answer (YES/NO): YES